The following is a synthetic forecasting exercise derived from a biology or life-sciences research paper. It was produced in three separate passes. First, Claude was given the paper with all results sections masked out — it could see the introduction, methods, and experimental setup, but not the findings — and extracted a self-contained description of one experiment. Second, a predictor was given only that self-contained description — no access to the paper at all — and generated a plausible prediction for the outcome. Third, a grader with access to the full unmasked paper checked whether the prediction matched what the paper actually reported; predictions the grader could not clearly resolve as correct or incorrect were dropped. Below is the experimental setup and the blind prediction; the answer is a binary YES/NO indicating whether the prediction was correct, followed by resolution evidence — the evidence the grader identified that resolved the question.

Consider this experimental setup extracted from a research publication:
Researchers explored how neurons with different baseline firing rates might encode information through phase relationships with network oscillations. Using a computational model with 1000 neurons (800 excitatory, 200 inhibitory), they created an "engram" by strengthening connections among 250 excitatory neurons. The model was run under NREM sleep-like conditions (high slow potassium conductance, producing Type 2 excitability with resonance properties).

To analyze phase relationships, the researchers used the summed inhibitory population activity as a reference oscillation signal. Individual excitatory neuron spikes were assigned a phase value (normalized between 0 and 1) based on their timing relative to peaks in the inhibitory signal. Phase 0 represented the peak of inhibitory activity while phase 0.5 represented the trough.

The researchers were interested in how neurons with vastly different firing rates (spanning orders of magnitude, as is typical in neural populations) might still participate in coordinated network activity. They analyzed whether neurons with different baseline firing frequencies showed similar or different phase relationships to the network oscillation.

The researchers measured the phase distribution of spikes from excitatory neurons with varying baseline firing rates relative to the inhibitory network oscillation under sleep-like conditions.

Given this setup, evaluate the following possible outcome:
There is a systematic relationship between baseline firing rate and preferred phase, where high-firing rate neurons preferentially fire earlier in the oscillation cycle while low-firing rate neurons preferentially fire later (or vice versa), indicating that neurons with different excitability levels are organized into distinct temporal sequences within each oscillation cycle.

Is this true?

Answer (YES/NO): YES